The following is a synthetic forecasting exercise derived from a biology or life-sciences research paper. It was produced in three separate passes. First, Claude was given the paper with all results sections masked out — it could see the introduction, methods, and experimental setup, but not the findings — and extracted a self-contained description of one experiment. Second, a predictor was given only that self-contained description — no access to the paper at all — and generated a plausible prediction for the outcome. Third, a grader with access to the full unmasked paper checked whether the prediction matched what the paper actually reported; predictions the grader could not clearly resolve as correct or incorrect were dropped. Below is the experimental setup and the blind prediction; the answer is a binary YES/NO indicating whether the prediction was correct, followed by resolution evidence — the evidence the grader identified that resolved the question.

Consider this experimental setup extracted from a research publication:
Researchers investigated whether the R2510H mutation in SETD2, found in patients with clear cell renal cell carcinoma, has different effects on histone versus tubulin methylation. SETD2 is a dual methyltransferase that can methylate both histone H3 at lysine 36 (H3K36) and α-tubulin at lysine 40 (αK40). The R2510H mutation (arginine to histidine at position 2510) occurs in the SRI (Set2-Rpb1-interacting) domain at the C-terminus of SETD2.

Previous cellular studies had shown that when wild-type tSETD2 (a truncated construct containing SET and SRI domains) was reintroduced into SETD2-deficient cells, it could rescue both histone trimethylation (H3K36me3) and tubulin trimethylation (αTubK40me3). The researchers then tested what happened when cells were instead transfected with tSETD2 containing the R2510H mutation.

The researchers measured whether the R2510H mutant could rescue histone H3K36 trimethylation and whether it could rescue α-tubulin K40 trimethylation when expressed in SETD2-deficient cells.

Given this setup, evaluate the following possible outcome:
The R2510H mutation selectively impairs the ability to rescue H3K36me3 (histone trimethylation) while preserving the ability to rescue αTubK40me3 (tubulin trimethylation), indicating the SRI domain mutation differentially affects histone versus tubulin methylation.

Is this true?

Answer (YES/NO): NO